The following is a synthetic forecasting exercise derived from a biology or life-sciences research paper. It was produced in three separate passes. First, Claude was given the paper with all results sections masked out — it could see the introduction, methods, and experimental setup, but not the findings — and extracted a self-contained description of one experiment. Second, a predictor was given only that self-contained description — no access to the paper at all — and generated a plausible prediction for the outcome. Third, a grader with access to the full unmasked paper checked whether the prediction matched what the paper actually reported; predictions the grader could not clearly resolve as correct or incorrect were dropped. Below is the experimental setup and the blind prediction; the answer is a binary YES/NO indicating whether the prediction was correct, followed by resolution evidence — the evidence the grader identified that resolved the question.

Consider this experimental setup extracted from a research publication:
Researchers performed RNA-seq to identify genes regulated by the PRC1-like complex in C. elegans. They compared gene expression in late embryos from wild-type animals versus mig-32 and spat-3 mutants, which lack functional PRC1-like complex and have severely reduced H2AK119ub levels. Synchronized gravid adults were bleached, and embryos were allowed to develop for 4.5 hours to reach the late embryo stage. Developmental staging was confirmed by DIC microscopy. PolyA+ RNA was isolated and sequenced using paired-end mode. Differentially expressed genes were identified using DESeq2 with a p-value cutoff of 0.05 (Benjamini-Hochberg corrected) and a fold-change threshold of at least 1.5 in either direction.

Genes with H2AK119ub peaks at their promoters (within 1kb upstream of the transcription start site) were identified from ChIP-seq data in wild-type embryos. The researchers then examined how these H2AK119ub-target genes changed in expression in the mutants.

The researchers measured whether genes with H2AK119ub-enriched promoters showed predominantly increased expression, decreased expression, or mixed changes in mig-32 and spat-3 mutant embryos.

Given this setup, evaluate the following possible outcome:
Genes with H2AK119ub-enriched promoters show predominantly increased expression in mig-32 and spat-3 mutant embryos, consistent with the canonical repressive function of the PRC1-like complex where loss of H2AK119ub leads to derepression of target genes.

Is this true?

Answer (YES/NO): NO